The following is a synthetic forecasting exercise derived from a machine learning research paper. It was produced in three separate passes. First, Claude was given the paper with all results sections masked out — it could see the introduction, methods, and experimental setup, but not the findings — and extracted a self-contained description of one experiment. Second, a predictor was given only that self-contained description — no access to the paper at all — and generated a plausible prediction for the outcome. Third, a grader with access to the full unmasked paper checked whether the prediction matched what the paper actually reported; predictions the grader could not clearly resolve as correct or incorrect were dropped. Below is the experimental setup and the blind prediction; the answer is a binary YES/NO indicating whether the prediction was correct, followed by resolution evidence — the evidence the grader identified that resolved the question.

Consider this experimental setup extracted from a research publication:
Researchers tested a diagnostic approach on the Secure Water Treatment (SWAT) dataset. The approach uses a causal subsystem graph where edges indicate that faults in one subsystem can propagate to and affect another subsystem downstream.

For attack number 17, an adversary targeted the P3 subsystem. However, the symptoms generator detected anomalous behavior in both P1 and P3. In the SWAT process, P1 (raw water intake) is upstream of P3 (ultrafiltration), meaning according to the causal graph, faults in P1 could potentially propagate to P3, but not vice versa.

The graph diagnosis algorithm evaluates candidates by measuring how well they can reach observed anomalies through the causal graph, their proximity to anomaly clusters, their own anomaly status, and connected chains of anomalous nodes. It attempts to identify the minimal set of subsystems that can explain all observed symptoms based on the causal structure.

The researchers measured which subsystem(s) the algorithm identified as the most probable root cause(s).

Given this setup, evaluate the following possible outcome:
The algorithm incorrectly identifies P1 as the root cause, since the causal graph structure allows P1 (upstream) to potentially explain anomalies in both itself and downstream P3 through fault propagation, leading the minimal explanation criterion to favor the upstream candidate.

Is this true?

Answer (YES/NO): YES